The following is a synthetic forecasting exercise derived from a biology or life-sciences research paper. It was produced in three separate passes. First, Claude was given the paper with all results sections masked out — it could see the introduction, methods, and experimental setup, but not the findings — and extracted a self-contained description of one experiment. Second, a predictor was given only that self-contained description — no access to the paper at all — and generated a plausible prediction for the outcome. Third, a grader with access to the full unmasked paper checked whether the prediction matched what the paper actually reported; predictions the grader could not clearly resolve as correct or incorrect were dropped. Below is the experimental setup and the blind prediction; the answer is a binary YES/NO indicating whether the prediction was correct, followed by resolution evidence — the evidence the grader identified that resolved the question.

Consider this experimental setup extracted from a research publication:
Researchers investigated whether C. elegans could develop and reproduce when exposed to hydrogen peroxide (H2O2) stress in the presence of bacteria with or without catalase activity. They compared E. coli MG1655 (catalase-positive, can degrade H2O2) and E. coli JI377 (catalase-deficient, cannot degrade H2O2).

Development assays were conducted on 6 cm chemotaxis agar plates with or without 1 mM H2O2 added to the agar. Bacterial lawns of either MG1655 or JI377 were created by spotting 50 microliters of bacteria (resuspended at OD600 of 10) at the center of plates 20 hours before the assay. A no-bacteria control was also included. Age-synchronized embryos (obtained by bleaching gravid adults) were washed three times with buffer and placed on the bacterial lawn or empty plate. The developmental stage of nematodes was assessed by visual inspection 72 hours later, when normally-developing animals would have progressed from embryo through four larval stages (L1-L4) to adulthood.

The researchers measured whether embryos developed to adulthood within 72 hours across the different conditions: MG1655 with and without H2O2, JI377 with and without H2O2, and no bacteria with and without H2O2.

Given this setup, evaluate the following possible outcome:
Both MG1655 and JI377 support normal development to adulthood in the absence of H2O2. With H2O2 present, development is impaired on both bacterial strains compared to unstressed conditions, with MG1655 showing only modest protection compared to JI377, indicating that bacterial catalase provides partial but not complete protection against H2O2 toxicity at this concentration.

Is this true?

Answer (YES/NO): NO